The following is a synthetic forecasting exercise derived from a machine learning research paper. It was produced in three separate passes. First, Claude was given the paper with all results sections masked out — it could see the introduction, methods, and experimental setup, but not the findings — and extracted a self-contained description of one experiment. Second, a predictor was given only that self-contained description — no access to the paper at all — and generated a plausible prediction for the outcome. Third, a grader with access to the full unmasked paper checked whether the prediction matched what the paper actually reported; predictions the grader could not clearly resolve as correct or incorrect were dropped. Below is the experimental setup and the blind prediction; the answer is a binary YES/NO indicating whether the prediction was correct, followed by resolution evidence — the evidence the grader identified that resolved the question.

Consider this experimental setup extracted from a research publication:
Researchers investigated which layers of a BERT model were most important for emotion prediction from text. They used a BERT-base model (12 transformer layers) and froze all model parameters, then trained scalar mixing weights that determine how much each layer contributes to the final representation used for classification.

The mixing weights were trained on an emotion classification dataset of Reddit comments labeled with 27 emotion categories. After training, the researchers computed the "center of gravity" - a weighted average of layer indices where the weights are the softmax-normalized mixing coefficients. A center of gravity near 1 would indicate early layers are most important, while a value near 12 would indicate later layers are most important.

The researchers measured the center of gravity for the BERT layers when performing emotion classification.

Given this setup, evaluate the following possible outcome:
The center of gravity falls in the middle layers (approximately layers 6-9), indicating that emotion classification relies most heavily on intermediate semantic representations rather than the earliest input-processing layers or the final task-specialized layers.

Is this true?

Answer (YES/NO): NO